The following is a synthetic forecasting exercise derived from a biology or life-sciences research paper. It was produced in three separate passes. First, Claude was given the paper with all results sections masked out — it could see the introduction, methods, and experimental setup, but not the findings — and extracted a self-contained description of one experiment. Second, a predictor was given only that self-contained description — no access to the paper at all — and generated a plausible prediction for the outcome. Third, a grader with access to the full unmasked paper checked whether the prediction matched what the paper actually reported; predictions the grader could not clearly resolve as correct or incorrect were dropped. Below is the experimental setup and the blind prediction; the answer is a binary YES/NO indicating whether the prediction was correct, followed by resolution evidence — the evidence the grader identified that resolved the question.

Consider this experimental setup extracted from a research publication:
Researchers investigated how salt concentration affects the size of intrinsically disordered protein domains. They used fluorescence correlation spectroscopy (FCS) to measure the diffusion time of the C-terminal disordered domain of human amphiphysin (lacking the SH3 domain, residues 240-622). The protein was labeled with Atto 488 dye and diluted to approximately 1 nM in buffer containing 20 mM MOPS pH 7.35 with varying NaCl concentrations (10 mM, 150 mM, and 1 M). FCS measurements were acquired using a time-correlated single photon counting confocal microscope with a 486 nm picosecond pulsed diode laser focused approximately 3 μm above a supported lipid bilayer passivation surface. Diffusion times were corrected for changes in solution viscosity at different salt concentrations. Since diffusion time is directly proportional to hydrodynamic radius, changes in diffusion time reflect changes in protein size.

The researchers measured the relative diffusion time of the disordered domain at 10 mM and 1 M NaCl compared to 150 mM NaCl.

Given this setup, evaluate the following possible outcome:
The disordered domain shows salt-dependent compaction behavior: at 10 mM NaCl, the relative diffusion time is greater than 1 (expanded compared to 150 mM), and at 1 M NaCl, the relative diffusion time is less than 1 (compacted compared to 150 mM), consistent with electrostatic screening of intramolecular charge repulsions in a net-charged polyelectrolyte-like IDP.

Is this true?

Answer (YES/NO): YES